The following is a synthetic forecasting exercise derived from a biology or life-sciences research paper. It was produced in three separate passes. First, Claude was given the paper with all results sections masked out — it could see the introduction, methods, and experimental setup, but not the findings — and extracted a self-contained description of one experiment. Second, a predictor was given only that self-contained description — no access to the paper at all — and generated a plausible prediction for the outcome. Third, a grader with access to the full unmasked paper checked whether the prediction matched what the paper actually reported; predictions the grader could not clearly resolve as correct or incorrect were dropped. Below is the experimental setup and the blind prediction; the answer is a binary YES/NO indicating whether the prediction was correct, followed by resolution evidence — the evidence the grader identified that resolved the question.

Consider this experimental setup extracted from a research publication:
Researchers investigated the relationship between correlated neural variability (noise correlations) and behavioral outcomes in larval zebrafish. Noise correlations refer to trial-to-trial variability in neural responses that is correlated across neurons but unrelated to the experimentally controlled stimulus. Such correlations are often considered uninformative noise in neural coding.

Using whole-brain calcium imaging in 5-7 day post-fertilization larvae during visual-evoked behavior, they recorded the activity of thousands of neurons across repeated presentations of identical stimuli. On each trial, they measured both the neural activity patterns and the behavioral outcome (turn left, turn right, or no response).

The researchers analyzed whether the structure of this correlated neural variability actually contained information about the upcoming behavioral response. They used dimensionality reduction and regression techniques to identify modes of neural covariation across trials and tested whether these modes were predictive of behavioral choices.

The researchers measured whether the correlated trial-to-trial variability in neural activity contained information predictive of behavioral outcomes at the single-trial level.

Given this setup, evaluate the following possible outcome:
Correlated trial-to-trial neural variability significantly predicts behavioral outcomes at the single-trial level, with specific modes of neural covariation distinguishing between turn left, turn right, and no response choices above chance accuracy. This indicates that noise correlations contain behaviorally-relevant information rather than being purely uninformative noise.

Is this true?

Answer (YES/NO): YES